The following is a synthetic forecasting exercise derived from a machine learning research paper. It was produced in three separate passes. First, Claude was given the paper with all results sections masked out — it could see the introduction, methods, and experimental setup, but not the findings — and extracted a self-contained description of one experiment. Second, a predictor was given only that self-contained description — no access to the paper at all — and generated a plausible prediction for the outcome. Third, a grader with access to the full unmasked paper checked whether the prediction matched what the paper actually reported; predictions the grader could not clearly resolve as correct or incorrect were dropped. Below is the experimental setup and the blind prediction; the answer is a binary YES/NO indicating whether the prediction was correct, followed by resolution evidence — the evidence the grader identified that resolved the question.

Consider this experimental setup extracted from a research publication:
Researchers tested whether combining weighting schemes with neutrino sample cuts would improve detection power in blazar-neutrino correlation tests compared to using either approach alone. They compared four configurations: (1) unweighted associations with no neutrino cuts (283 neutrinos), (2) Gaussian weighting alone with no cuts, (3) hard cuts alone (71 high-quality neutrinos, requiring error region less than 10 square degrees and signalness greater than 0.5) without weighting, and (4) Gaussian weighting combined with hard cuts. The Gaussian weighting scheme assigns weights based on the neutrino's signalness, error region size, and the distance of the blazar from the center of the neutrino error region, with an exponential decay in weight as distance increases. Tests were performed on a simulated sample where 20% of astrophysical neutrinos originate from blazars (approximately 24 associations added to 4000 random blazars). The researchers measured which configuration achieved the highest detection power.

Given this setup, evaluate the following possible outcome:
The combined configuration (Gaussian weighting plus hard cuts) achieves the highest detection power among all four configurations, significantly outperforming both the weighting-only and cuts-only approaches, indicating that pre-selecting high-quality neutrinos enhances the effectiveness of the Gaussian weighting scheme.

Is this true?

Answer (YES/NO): NO